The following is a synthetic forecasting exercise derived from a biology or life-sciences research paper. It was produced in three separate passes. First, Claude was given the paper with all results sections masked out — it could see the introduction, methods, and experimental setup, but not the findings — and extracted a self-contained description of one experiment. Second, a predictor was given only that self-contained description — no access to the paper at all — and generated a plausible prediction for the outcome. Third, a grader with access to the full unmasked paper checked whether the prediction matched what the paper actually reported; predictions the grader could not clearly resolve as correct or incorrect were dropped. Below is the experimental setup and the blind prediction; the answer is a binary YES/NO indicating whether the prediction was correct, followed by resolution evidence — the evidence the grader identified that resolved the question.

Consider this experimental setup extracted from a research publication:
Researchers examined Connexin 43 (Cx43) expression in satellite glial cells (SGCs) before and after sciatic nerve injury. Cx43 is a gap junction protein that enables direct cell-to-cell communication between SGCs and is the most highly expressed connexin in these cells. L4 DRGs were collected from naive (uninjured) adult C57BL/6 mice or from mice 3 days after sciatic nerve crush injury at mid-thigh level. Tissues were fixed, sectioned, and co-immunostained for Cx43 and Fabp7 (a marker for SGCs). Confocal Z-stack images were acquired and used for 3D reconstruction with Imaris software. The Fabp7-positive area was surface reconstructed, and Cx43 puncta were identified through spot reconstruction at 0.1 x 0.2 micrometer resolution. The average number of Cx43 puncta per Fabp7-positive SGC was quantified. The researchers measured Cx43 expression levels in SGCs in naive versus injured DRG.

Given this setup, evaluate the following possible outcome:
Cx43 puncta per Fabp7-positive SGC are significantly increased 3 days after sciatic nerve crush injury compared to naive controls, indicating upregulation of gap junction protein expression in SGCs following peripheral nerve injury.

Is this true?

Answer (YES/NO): YES